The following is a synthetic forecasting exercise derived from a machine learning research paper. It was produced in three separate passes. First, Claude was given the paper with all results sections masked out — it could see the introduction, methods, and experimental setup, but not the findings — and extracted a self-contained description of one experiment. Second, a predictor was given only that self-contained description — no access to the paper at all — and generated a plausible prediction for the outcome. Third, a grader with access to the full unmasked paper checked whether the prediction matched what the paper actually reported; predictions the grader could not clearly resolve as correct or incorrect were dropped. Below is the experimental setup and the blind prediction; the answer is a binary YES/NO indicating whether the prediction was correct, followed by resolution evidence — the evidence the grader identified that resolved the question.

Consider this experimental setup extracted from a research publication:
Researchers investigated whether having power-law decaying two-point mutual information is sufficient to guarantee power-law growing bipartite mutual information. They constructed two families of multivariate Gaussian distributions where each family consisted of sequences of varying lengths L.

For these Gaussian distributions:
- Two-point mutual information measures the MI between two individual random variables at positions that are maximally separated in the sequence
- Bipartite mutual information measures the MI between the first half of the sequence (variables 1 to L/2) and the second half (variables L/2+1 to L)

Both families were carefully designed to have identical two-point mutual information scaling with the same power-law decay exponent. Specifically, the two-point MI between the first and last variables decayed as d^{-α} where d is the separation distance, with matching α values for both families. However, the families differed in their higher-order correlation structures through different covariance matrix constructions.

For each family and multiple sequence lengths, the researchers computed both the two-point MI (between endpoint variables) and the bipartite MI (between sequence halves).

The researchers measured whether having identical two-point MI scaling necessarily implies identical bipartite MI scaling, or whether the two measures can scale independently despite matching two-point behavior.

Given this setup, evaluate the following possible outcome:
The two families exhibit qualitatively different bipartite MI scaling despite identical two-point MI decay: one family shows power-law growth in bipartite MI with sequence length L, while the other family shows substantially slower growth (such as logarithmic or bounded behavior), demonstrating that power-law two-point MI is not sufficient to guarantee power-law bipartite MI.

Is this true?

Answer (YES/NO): YES